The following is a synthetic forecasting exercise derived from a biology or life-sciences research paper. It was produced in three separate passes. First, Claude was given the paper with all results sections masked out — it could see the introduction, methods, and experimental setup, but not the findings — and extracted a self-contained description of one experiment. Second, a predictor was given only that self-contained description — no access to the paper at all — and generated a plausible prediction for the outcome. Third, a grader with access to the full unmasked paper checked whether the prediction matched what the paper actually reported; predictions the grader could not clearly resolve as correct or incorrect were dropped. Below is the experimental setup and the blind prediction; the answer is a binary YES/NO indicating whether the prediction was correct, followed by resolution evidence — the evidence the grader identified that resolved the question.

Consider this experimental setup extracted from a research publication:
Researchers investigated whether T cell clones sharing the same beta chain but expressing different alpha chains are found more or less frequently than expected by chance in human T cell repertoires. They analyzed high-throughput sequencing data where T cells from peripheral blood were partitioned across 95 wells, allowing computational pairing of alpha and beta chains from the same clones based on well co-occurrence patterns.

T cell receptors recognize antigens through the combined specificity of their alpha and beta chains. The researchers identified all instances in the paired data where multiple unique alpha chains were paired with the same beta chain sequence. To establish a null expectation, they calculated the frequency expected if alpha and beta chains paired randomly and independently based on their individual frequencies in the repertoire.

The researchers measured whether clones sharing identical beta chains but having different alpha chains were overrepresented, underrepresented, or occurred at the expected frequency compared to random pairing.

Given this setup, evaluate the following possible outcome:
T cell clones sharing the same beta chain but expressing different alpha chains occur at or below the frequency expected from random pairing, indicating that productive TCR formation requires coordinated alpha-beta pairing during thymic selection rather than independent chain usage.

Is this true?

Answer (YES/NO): NO